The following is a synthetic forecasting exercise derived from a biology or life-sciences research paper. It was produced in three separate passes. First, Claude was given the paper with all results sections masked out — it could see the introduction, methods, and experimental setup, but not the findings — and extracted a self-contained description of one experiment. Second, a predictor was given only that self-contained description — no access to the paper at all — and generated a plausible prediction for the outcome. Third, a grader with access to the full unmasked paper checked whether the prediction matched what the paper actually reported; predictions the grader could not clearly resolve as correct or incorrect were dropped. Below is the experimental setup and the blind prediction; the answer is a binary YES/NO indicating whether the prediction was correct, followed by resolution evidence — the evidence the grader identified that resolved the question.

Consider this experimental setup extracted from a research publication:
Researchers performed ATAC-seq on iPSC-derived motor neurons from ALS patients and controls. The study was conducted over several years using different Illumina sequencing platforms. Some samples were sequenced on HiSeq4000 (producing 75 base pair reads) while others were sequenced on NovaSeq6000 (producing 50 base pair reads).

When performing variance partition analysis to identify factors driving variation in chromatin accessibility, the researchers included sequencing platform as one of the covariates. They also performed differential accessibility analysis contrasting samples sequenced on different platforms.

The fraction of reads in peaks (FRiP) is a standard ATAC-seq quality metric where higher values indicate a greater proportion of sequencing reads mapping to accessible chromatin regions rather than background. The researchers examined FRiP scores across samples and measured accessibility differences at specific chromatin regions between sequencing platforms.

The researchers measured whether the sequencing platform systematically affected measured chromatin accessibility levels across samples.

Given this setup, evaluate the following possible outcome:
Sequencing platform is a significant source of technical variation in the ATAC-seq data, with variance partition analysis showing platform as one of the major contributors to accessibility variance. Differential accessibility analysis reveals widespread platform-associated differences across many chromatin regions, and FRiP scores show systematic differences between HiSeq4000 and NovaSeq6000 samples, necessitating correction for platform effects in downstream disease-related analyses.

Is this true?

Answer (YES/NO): NO